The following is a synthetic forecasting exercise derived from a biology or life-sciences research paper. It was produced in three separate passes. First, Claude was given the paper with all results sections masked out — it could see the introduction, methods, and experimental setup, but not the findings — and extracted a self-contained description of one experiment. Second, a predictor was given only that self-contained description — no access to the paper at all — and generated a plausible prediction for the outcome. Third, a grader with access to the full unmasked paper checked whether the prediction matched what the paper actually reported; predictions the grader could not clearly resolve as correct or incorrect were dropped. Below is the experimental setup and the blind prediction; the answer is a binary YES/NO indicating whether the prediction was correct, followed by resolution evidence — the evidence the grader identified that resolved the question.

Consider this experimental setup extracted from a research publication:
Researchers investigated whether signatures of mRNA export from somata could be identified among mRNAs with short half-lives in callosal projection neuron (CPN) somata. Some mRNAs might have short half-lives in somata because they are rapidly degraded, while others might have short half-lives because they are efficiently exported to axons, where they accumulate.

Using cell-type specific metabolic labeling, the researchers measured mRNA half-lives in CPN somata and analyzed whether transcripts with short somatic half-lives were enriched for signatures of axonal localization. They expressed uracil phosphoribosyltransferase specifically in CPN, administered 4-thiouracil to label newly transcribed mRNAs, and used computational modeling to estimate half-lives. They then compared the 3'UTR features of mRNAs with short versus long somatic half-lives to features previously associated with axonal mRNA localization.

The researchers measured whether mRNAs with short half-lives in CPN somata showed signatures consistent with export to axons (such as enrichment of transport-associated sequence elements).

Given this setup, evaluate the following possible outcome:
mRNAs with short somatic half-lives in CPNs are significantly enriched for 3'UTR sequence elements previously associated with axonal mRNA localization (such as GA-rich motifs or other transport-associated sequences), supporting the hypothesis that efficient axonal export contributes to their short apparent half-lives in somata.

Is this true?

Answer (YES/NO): YES